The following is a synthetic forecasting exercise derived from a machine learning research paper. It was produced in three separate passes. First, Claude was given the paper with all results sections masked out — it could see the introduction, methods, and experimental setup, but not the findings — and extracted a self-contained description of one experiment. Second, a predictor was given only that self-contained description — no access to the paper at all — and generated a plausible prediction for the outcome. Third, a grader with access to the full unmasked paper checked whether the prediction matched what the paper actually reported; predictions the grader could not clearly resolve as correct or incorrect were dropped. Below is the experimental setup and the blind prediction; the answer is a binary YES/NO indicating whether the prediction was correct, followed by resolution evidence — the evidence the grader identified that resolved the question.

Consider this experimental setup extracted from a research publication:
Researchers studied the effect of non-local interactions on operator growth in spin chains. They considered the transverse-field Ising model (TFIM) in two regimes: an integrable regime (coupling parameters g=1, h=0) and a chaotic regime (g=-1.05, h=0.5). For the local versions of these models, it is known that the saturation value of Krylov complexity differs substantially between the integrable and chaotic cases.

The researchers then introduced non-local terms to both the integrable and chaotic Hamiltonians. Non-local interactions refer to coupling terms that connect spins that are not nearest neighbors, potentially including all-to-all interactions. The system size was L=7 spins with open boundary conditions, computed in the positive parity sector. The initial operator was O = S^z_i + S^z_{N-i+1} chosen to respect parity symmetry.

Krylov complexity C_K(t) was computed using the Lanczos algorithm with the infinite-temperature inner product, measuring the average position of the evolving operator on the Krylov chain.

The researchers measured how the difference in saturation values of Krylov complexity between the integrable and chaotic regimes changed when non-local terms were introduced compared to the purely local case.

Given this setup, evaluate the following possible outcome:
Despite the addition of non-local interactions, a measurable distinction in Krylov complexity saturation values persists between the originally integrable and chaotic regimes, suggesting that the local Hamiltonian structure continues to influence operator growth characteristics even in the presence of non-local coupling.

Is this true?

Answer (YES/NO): YES